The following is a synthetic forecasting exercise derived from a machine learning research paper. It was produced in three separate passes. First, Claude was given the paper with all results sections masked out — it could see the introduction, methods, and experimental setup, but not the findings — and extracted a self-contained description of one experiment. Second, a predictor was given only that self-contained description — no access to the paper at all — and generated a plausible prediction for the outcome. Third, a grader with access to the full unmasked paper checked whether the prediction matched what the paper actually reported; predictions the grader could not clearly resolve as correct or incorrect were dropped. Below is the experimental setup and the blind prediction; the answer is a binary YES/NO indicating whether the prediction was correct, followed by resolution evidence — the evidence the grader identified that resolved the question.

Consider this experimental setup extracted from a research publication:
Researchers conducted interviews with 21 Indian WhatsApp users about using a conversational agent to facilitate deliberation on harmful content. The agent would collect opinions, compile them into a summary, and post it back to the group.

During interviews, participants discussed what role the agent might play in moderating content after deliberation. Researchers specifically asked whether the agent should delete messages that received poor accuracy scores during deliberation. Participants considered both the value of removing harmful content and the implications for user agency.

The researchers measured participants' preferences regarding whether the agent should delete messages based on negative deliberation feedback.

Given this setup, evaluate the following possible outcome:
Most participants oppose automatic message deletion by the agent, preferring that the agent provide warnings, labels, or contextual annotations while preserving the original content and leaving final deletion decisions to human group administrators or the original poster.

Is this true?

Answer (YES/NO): NO